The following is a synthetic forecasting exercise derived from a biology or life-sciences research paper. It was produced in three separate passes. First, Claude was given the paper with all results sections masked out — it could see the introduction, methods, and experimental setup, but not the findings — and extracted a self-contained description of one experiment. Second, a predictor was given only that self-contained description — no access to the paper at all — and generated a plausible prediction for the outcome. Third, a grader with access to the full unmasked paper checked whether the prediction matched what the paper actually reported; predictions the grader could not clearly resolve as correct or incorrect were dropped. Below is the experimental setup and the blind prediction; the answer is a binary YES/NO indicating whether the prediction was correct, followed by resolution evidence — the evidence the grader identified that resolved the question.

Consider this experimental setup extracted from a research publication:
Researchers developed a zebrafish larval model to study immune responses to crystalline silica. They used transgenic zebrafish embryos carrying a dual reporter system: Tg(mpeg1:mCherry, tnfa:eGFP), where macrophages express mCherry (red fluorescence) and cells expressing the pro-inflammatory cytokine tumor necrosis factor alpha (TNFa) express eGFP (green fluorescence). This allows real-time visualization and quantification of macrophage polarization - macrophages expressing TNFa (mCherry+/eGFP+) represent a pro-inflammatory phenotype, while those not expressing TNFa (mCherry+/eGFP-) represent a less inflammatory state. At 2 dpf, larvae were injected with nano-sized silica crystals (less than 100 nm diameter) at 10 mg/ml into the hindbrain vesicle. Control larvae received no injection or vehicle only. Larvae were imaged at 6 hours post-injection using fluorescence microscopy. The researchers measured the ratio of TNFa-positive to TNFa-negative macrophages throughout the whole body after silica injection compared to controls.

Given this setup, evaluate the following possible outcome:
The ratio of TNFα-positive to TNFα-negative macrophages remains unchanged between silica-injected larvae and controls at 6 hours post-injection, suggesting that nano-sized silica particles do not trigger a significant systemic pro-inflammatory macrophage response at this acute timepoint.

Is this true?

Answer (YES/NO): NO